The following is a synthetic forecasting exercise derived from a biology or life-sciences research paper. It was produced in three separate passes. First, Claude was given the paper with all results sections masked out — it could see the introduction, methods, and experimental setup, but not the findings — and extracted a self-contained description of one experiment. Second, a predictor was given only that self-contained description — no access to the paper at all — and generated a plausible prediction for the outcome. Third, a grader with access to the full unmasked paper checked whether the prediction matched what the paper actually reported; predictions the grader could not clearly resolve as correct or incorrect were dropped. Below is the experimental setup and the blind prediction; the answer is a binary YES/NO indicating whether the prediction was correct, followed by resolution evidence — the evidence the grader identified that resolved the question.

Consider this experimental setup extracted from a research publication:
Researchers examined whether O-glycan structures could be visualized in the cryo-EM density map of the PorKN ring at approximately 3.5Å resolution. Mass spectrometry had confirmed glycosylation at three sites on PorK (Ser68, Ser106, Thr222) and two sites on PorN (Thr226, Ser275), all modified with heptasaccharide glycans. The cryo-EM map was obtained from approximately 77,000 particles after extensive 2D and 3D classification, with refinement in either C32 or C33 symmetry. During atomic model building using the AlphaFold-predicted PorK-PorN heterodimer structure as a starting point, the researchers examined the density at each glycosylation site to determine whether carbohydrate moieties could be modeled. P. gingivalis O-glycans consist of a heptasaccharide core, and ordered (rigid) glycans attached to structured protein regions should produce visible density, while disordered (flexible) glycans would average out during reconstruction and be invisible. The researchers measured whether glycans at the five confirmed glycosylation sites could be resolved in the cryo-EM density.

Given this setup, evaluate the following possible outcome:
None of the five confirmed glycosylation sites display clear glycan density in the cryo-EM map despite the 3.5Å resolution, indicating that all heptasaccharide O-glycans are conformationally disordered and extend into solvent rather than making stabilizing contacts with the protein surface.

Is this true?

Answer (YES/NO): NO